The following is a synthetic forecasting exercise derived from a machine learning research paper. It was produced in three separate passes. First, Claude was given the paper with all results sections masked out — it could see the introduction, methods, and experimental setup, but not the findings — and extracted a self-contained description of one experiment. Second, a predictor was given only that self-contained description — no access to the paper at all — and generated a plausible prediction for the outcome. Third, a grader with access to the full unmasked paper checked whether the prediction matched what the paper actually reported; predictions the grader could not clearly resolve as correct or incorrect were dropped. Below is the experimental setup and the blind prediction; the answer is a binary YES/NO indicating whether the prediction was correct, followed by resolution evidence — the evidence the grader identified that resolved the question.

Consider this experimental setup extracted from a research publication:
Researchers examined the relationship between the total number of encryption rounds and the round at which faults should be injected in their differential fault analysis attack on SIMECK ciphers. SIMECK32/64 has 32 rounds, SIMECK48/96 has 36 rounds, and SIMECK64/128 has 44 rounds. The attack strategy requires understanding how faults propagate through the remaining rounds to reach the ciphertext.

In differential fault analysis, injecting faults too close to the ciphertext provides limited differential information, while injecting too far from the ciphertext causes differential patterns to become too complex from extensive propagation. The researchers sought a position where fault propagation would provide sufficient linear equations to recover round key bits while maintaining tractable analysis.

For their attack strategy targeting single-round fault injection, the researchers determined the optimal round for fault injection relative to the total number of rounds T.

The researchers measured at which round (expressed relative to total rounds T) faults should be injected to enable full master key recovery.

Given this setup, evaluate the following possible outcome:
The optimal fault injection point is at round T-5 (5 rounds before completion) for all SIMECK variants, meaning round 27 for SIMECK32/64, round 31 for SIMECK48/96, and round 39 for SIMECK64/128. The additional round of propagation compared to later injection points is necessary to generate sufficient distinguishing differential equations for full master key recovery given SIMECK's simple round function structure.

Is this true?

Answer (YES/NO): YES